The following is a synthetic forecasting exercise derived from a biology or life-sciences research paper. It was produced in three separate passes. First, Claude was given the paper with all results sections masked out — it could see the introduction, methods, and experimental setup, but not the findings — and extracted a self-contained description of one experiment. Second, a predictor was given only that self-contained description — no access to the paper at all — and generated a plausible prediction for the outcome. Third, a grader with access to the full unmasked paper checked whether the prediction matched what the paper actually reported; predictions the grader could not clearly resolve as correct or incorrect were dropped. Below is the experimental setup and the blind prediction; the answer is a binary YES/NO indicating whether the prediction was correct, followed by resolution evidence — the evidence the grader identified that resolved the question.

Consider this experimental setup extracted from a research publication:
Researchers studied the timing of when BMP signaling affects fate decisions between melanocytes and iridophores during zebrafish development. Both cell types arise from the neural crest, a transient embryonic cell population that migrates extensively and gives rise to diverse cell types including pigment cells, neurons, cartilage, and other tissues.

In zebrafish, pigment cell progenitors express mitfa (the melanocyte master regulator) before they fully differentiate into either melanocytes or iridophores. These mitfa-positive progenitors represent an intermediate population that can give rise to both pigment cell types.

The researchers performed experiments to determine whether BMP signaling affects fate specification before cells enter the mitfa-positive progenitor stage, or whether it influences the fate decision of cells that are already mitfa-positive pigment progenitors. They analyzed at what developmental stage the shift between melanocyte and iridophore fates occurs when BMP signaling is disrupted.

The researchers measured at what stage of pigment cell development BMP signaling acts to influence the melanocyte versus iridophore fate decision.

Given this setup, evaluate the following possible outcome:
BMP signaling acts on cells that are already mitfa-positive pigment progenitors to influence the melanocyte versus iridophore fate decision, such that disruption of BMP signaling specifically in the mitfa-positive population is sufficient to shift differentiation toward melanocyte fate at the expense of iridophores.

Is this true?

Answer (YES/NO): YES